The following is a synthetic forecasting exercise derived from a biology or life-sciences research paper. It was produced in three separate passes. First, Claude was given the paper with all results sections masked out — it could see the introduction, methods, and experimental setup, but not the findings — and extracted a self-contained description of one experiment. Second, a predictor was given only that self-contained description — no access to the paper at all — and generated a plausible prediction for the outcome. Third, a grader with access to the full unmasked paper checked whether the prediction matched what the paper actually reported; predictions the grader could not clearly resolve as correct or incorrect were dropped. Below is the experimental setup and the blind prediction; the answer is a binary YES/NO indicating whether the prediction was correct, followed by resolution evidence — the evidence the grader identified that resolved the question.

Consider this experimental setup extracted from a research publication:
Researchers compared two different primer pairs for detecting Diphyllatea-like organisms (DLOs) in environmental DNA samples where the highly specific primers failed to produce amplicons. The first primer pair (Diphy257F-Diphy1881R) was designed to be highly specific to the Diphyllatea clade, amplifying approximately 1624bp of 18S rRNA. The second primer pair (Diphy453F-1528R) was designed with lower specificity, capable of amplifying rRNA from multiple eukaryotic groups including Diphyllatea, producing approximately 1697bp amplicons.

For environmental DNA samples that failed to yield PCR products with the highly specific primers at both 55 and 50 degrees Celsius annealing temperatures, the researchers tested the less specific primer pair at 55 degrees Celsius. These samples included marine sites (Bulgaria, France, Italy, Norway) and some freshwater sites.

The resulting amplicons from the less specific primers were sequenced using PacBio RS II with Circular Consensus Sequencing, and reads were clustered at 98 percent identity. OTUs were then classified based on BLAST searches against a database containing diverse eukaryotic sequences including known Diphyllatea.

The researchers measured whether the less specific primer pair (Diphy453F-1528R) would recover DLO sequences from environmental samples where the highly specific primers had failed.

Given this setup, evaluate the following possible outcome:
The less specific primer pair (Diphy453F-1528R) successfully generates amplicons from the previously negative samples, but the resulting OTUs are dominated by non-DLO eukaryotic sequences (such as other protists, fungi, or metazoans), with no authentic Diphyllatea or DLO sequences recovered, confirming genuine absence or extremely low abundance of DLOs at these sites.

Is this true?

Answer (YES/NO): YES